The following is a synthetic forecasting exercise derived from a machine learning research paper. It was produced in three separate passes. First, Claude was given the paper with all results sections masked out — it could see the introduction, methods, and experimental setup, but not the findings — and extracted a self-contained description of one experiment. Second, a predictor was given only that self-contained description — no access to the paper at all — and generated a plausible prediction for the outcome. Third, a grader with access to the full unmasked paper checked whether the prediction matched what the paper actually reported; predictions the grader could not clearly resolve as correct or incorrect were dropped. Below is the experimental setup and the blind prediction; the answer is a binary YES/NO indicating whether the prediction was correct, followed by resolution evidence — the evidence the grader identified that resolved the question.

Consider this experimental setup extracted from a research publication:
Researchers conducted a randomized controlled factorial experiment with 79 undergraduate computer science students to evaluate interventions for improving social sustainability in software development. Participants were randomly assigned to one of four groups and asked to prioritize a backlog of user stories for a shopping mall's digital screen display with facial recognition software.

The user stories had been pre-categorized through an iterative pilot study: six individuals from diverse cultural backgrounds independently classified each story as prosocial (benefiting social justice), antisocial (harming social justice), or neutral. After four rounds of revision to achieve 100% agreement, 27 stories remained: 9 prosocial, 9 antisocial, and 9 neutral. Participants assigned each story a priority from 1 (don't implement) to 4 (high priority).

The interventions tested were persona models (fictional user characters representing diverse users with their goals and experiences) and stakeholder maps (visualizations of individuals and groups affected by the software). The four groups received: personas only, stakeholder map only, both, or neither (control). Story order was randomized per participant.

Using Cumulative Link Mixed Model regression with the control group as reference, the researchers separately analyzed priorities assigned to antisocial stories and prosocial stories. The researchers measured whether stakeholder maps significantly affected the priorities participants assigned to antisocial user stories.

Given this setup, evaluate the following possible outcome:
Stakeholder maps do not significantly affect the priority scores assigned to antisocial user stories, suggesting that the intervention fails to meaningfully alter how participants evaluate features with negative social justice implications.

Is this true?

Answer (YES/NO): YES